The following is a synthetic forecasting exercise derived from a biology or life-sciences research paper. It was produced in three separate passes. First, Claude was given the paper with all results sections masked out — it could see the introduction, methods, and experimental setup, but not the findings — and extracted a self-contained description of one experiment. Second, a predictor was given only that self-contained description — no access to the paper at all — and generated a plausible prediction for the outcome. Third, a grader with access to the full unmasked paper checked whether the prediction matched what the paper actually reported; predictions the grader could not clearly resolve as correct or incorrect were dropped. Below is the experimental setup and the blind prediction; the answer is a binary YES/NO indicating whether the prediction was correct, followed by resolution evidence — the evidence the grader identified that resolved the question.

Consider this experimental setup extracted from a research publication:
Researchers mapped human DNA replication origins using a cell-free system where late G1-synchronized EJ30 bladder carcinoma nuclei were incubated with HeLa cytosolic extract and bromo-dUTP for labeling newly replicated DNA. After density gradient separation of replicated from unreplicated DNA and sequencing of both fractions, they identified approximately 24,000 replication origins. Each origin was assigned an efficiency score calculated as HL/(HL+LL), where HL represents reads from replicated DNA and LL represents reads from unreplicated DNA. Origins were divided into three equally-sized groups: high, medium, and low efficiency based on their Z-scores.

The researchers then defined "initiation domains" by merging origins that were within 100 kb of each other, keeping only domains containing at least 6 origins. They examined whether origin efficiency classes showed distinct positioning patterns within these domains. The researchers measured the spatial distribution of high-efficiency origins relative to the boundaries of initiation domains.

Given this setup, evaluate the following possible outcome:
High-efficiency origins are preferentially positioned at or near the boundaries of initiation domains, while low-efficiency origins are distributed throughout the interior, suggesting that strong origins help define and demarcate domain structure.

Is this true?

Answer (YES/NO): YES